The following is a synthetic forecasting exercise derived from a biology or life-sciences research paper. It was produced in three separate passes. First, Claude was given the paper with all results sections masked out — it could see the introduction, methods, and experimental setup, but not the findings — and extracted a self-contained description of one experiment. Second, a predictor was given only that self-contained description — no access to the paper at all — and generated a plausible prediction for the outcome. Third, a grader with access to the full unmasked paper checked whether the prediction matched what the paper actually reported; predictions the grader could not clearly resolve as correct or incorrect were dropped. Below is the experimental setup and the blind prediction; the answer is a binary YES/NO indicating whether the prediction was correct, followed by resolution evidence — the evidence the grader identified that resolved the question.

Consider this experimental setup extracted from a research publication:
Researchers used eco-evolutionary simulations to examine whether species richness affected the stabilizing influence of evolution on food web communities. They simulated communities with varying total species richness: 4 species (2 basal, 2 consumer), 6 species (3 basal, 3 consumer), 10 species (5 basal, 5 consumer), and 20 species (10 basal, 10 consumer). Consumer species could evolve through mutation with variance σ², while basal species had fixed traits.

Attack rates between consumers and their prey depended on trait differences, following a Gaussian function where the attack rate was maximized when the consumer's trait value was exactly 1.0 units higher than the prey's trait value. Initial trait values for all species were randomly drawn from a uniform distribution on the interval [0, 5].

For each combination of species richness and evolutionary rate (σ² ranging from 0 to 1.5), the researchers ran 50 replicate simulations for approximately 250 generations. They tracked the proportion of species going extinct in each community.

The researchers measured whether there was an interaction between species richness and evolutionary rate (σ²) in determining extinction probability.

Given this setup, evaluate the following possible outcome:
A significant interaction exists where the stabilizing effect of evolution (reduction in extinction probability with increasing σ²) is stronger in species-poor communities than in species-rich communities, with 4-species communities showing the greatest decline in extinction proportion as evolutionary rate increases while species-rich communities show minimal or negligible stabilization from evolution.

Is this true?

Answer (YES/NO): NO